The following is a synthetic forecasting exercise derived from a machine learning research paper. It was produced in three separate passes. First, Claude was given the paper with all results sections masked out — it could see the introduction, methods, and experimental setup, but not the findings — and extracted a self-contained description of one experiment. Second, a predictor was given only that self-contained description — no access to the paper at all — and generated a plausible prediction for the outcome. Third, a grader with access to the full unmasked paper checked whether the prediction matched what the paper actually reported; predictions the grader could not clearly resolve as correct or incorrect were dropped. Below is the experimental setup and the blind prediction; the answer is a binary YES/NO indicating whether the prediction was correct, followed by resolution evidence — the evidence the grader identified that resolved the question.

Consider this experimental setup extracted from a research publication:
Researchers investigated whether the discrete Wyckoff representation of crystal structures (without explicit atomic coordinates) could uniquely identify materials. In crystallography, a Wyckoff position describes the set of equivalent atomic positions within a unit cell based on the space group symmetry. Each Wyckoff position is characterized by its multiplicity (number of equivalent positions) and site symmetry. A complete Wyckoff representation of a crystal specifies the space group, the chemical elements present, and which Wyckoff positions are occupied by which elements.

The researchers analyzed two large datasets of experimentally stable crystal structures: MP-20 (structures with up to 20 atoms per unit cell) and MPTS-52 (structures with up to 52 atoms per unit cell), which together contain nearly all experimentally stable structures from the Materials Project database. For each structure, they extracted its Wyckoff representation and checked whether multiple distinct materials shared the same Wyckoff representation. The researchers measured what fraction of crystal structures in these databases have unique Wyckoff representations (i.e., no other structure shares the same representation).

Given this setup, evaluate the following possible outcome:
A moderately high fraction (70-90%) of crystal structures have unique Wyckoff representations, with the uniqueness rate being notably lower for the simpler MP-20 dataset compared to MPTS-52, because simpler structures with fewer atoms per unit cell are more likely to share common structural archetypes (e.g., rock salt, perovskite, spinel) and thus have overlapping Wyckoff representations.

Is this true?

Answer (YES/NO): NO